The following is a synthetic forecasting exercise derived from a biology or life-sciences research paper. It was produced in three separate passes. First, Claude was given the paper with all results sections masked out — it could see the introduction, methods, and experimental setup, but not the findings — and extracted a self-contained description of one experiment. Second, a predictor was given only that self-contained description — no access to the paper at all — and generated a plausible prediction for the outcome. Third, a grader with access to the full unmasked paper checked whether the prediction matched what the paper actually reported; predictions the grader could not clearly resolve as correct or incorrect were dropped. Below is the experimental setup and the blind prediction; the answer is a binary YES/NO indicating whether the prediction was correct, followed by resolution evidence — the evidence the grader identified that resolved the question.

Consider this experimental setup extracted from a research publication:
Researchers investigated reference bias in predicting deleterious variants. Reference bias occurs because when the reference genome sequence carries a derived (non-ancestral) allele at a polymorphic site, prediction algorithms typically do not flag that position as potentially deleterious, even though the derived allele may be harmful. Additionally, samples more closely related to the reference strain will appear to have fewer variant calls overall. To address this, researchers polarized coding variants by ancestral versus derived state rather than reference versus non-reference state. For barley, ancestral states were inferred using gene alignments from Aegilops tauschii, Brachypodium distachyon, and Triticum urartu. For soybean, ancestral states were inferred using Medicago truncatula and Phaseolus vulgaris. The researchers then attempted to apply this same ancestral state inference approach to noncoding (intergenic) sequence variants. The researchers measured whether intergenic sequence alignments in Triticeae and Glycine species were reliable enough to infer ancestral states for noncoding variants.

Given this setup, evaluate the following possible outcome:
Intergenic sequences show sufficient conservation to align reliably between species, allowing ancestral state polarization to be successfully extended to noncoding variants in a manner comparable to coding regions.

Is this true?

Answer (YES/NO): NO